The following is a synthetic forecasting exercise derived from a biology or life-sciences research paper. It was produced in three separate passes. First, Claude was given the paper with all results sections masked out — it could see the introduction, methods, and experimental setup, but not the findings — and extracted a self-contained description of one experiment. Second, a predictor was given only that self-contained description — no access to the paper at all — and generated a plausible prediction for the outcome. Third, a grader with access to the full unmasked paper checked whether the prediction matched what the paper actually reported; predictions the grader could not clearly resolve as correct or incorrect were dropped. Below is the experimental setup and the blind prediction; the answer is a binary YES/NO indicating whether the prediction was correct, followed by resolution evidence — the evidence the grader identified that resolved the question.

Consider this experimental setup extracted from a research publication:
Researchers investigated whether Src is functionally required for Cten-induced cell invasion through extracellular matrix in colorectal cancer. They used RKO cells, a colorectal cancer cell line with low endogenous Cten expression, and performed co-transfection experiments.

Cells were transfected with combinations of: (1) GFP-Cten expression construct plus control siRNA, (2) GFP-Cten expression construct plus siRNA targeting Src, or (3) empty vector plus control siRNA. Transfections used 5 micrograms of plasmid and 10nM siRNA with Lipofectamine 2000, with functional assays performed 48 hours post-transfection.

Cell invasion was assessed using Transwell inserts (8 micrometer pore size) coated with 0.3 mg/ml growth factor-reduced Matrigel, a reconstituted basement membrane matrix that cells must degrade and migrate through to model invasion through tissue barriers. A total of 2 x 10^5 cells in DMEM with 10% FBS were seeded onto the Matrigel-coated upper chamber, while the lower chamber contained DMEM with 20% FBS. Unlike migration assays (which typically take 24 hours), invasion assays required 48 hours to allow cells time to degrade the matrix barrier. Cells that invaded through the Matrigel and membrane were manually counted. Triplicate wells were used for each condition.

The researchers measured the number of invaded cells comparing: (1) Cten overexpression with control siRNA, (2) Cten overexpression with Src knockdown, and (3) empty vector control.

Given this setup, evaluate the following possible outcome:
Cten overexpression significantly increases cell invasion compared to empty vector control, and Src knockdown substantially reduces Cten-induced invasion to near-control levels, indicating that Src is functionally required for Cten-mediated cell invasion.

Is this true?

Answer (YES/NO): YES